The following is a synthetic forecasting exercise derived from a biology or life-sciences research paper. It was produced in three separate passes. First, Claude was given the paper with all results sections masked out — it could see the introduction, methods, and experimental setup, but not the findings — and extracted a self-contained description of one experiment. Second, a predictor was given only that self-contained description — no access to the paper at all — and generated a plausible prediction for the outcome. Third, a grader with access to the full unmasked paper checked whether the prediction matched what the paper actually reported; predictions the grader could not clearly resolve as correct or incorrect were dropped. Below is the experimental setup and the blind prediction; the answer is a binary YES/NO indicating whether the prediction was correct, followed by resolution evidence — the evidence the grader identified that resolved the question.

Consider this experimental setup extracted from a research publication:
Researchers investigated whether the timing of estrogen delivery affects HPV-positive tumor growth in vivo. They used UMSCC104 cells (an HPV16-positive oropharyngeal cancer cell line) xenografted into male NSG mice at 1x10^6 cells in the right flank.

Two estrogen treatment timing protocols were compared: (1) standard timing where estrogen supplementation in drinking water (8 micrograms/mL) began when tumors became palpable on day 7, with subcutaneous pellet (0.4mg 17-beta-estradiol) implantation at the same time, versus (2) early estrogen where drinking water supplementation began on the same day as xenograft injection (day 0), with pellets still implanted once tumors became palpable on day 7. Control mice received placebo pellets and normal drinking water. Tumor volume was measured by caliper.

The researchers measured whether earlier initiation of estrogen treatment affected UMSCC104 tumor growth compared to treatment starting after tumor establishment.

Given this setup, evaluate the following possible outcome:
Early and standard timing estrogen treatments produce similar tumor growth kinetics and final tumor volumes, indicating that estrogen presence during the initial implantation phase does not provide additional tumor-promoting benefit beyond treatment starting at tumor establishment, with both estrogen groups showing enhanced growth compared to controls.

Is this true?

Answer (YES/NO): NO